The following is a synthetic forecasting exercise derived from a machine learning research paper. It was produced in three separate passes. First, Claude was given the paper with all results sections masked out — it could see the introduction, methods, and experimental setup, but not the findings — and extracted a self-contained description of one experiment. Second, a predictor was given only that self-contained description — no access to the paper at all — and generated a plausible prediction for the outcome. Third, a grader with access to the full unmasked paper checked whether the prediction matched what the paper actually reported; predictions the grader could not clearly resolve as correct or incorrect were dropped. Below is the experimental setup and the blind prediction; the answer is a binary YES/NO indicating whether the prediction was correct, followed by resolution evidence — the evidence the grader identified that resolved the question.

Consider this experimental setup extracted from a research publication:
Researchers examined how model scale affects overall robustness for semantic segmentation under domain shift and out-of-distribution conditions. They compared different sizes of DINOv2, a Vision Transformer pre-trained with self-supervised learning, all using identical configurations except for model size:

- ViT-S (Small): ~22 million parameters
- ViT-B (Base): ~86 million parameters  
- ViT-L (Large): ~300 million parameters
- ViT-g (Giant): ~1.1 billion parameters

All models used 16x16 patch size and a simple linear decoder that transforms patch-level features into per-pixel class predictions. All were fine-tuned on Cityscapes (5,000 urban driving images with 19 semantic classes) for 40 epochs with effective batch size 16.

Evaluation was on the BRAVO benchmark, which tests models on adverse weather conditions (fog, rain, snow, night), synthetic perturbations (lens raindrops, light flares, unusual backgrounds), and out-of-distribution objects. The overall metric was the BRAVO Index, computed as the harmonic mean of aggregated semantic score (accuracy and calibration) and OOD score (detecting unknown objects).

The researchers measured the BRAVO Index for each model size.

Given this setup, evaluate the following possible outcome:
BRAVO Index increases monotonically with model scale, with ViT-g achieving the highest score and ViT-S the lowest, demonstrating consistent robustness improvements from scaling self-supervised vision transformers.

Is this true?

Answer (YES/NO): NO